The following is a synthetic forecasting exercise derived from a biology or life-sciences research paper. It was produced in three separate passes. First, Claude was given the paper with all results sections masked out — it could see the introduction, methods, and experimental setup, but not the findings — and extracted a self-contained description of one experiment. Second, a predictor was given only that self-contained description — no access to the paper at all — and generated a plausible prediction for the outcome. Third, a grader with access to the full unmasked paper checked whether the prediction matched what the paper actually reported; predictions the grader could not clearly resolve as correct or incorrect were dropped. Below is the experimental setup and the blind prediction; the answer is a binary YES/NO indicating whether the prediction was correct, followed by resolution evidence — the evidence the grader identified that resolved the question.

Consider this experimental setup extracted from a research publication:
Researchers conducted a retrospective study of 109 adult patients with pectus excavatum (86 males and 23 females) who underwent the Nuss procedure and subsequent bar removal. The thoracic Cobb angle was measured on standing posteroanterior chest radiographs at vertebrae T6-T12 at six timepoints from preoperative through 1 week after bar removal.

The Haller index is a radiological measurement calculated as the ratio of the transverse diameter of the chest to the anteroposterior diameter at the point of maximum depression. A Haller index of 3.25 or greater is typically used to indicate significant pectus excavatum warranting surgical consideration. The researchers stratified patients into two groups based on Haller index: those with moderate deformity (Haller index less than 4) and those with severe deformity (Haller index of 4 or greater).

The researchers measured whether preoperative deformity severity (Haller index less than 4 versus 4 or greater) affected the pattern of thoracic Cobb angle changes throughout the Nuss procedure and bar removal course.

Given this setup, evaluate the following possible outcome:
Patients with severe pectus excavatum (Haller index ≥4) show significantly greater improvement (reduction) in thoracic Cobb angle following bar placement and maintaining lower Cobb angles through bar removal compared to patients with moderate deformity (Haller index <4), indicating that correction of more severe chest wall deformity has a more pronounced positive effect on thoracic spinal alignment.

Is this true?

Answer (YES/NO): NO